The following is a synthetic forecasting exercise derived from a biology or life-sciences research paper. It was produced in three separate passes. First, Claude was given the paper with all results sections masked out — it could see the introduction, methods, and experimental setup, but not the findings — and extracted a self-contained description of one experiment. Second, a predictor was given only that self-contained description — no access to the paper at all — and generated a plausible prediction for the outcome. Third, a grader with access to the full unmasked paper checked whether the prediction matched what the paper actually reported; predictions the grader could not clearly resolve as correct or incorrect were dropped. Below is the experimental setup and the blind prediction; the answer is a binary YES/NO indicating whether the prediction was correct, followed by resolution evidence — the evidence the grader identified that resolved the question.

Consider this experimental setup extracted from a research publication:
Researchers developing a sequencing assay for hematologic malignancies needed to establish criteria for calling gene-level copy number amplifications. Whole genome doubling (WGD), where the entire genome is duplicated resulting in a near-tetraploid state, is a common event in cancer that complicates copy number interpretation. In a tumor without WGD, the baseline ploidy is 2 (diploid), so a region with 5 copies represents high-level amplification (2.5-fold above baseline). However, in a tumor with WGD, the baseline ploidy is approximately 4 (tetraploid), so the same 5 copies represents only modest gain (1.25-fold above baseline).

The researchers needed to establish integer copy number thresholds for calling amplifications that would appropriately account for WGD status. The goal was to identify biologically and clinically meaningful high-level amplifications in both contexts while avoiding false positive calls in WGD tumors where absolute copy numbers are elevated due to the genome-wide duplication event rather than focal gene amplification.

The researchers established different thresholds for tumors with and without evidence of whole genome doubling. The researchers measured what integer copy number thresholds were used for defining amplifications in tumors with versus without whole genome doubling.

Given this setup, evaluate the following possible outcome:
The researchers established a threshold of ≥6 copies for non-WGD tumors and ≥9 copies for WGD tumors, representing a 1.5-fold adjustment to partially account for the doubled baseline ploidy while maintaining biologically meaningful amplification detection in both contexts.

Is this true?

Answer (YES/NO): NO